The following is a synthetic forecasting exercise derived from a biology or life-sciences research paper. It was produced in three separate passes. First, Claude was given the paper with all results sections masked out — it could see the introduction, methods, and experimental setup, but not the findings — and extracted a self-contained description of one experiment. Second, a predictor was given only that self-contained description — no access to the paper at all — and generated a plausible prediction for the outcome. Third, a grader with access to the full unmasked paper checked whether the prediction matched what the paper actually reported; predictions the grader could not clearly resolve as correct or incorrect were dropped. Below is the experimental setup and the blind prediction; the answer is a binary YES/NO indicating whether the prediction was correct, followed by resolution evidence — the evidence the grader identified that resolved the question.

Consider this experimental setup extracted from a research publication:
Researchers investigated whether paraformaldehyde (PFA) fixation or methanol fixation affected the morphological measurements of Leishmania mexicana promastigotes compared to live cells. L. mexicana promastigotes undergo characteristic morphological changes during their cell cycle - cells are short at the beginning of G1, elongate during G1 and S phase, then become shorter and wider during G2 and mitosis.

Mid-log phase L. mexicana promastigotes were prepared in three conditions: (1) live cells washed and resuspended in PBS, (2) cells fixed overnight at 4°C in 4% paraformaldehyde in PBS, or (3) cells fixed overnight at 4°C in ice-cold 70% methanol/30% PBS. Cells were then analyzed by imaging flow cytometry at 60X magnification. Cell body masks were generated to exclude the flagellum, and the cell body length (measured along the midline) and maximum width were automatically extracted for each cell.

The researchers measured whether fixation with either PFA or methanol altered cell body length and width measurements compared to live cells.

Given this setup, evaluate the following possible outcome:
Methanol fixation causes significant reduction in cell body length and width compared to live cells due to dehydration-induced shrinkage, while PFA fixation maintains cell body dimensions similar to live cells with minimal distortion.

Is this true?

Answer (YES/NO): NO